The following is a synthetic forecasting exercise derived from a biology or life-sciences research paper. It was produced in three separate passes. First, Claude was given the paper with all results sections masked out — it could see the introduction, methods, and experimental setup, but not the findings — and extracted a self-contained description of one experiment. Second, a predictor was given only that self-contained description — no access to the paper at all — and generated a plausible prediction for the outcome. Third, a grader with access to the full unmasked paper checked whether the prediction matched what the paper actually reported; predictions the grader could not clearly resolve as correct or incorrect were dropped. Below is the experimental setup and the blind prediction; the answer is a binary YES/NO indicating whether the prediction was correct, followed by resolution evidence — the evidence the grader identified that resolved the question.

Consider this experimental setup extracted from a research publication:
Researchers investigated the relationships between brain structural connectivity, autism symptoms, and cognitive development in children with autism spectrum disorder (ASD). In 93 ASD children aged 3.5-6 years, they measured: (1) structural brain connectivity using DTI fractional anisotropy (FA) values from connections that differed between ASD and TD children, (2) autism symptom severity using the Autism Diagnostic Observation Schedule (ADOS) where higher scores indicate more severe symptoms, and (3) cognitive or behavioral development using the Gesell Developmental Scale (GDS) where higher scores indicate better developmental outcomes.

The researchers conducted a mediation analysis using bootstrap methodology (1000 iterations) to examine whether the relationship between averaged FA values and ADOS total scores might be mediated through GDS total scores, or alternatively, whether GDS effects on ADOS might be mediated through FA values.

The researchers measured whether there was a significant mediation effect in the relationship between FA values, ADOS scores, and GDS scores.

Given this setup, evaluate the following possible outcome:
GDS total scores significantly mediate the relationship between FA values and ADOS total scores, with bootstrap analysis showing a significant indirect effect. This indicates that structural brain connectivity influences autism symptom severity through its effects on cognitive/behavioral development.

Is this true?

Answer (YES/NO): NO